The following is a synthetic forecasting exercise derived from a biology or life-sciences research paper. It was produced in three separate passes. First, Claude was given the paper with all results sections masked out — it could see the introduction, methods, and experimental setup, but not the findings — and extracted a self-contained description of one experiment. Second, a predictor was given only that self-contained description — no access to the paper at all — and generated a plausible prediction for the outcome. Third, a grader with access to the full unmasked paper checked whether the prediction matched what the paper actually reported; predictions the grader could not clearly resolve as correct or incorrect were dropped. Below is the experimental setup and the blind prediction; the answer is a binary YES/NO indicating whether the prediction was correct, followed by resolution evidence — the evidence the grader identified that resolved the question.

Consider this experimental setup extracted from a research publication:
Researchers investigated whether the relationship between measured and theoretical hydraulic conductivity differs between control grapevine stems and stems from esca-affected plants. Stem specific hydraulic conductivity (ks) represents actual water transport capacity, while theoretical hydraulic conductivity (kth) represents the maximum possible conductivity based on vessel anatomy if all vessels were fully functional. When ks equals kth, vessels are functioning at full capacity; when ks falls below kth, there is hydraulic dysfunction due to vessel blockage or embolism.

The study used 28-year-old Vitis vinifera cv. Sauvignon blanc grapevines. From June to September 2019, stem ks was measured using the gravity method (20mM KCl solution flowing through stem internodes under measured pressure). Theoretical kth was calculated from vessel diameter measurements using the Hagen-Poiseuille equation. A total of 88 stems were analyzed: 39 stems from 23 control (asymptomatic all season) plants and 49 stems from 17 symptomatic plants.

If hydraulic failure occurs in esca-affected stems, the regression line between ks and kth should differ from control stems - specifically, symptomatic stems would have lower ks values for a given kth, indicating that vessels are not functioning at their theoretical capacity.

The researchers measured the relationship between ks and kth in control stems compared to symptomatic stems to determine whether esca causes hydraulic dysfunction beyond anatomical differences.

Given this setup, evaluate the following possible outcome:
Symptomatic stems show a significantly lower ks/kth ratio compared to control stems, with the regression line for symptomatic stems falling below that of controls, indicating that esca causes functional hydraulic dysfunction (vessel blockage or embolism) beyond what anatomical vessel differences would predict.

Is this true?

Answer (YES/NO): NO